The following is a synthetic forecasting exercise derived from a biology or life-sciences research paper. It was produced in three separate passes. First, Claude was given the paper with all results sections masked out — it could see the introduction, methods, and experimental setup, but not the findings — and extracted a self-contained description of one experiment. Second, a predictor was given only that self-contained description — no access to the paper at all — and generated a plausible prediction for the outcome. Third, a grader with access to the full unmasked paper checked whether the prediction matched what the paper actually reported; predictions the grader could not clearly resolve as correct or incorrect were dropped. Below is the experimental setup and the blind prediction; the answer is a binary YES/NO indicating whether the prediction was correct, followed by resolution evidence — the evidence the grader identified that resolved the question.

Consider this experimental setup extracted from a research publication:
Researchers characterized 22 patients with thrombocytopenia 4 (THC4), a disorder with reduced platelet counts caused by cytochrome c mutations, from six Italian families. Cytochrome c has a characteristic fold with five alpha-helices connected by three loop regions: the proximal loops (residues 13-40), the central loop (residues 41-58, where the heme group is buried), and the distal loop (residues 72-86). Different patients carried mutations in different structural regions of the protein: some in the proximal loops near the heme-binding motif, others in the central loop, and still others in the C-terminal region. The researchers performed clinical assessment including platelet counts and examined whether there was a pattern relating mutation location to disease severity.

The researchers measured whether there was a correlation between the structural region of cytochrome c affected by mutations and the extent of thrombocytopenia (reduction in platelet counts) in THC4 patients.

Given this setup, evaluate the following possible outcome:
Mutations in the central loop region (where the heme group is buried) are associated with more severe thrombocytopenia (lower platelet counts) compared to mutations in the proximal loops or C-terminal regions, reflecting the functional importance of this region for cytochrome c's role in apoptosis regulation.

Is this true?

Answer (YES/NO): NO